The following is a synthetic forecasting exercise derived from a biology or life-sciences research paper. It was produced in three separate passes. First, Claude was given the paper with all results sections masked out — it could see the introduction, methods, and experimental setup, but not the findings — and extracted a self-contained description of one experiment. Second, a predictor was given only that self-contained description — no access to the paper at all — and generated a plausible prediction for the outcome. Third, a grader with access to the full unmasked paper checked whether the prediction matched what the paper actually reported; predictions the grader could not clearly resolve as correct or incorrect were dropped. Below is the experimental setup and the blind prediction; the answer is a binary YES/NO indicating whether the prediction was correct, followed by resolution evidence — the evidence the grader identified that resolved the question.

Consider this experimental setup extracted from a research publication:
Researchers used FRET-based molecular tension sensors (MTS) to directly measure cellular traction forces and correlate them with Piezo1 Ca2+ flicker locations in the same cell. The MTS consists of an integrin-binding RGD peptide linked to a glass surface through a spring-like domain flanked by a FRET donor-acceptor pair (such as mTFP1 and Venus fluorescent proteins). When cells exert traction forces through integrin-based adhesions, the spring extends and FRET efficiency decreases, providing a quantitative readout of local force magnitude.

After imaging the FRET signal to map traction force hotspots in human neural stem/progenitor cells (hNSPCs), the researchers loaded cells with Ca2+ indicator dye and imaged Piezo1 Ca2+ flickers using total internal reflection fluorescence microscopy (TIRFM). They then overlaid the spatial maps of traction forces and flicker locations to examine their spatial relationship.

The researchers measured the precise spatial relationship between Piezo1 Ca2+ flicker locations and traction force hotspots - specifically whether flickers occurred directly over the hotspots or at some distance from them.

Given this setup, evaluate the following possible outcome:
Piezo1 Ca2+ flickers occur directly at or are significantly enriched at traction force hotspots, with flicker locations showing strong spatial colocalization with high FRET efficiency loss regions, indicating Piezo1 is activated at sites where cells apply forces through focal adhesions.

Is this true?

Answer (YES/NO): NO